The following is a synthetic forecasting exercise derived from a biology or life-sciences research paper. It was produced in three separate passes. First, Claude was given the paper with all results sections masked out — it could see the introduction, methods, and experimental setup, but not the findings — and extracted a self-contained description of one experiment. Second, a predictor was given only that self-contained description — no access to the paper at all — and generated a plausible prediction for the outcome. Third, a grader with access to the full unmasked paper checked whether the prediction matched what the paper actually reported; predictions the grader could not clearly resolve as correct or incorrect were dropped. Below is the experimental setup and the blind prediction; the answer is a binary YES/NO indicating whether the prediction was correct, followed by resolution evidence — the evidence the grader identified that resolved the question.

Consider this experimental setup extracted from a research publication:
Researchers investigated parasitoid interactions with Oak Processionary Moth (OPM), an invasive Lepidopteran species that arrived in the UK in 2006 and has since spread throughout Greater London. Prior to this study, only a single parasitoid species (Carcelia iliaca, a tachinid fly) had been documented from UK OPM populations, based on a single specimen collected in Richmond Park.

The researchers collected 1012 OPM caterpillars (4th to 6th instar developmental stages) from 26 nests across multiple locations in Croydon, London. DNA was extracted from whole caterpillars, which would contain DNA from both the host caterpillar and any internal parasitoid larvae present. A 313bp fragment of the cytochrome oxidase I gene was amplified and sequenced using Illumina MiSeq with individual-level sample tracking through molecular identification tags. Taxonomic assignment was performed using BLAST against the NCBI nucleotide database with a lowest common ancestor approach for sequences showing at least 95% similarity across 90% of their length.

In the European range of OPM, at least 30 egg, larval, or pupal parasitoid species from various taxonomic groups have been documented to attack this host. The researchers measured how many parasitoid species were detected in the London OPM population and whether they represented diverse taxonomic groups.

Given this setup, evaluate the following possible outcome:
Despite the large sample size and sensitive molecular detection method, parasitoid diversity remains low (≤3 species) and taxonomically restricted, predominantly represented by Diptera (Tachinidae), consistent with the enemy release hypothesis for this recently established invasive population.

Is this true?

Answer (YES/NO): YES